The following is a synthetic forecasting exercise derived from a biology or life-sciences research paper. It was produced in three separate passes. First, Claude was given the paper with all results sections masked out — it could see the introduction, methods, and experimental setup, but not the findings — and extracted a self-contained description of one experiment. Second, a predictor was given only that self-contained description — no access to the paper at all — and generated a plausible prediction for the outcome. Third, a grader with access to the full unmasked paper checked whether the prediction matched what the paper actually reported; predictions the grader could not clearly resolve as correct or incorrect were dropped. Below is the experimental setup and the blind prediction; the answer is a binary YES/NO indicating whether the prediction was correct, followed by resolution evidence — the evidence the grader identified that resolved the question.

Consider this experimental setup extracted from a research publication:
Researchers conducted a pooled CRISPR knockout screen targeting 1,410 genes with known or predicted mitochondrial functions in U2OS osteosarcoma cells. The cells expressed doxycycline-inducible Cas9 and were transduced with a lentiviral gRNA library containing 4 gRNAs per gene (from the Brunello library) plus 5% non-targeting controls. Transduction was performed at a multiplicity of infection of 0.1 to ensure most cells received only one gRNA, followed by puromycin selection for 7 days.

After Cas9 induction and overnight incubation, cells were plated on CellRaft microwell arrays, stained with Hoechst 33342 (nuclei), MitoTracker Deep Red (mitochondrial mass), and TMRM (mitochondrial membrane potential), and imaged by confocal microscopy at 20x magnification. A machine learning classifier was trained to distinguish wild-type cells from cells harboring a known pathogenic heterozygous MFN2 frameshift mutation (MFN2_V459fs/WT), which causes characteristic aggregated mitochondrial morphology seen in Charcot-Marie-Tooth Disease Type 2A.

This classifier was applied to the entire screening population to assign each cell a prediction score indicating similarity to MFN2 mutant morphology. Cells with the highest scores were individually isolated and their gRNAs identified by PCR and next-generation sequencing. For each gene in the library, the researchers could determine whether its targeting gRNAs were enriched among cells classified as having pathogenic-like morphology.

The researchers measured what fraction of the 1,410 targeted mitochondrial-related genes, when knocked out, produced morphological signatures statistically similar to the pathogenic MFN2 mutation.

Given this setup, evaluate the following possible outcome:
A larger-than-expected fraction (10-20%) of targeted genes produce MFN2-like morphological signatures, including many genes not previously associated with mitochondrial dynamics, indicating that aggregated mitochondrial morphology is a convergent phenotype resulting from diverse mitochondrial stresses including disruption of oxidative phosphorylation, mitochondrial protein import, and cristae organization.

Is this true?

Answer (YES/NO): NO